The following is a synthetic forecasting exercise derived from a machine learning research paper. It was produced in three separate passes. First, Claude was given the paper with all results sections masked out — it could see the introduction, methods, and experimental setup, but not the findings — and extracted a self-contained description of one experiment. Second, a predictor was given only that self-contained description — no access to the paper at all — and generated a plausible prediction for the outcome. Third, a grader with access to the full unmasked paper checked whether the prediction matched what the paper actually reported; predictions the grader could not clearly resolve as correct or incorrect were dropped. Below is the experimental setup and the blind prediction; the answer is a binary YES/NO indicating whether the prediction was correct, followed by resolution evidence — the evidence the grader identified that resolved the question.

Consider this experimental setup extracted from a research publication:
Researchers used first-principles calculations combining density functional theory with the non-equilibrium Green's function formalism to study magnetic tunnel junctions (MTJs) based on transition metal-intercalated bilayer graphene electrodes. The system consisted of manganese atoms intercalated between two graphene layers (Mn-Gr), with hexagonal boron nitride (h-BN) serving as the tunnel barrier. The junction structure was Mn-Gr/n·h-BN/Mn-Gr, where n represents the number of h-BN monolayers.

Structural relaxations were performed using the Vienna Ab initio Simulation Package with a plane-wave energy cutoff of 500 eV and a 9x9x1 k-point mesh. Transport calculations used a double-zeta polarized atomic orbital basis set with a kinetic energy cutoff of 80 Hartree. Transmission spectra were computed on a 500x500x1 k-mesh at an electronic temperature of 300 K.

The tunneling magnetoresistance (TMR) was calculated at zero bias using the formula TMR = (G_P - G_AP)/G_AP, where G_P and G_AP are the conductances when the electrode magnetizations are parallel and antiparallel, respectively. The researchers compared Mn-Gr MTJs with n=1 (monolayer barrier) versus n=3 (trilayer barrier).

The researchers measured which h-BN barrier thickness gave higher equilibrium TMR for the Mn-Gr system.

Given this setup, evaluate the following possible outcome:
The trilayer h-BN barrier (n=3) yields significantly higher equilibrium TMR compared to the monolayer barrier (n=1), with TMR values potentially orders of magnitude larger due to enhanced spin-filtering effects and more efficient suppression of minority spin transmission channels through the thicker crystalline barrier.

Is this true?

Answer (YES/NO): NO